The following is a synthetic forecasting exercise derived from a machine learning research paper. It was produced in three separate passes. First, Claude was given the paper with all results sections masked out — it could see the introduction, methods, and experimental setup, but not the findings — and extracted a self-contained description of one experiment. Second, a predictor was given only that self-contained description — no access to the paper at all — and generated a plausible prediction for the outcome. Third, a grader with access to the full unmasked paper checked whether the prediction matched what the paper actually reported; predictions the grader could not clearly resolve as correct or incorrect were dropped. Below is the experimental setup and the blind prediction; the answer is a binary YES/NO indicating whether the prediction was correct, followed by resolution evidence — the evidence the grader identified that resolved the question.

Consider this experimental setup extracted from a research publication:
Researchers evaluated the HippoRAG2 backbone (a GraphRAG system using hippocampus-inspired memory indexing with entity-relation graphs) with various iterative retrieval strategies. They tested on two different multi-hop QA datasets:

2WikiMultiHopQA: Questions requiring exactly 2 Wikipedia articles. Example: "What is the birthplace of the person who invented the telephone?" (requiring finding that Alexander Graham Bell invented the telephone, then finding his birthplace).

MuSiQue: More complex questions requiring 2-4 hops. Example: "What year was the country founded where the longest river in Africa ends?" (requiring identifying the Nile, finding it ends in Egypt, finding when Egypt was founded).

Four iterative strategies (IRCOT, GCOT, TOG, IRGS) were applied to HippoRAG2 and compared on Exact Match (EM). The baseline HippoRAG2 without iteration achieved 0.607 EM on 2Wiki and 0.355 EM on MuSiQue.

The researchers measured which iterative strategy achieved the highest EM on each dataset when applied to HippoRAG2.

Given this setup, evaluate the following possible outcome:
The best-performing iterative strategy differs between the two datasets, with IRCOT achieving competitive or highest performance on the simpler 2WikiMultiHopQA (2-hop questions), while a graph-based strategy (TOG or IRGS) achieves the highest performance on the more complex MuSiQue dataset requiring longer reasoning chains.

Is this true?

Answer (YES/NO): NO